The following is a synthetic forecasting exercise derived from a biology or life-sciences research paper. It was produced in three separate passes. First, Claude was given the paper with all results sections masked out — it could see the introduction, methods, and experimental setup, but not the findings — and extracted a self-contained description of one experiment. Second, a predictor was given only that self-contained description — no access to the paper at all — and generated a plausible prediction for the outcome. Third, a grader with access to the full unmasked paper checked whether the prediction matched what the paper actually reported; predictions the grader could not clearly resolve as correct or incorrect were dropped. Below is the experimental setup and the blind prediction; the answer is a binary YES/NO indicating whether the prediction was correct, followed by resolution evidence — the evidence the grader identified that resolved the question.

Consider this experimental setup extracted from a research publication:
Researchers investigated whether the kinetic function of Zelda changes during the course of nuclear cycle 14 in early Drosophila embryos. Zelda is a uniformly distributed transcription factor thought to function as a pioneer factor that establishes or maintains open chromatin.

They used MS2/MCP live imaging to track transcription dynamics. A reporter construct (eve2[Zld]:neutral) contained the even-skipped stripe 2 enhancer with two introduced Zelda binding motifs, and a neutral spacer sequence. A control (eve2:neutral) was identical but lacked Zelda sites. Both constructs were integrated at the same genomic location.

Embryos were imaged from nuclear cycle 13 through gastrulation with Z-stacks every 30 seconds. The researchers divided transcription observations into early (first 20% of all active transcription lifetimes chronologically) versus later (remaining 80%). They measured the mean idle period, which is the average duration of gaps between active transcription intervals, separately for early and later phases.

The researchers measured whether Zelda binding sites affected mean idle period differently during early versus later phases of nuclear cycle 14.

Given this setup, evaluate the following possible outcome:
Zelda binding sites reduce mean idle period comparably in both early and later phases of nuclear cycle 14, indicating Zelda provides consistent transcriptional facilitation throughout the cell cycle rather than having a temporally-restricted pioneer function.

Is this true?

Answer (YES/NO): NO